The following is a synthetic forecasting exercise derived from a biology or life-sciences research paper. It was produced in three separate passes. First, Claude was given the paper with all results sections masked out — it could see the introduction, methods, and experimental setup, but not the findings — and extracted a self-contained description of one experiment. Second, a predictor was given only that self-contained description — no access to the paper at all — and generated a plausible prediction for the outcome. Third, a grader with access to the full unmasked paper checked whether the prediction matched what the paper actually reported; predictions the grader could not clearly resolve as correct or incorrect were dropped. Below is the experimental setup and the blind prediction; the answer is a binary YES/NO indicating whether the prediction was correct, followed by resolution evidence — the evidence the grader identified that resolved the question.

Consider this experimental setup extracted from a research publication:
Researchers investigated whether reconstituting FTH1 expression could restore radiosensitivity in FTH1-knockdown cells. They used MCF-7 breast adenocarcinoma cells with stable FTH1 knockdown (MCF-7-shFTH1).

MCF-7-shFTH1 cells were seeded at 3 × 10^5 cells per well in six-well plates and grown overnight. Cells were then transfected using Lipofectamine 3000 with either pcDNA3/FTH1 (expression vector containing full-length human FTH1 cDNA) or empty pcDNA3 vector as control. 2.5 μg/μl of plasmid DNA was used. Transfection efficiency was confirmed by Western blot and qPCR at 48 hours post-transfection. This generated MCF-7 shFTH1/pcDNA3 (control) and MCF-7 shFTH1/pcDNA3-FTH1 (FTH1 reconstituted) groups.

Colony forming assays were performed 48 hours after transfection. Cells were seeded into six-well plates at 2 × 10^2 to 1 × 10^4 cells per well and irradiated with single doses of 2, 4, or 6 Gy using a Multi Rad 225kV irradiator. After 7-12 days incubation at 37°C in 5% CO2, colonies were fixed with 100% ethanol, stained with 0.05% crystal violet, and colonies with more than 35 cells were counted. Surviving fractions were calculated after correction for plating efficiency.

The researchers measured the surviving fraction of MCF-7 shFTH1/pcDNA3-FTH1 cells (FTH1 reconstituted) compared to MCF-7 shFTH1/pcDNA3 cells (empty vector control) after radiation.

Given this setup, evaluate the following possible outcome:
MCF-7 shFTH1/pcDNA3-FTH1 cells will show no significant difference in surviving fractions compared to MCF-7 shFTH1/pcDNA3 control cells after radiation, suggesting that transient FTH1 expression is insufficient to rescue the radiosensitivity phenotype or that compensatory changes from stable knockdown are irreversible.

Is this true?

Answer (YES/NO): NO